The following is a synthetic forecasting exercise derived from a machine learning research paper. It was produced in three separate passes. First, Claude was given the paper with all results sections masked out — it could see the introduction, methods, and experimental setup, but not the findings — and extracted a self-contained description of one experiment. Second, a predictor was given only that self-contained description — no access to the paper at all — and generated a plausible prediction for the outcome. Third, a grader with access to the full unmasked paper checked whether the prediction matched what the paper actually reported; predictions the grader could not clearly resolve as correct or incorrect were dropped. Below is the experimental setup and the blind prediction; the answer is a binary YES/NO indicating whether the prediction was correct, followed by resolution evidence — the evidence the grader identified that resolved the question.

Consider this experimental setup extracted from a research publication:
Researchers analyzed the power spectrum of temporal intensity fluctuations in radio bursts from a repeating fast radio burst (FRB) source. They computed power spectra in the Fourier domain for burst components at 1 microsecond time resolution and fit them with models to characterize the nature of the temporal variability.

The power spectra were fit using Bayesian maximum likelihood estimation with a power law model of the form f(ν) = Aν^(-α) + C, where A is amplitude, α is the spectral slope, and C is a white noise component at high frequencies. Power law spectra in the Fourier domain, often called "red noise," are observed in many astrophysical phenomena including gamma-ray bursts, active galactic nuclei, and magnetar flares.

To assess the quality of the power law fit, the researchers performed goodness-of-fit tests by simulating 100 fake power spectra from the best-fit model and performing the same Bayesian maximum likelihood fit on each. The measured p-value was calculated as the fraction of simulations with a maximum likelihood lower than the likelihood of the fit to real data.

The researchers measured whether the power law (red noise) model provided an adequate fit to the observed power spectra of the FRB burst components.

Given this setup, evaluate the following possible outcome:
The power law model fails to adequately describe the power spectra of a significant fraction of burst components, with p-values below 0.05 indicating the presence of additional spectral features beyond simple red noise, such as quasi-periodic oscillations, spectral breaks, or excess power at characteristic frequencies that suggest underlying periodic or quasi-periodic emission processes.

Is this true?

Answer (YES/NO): NO